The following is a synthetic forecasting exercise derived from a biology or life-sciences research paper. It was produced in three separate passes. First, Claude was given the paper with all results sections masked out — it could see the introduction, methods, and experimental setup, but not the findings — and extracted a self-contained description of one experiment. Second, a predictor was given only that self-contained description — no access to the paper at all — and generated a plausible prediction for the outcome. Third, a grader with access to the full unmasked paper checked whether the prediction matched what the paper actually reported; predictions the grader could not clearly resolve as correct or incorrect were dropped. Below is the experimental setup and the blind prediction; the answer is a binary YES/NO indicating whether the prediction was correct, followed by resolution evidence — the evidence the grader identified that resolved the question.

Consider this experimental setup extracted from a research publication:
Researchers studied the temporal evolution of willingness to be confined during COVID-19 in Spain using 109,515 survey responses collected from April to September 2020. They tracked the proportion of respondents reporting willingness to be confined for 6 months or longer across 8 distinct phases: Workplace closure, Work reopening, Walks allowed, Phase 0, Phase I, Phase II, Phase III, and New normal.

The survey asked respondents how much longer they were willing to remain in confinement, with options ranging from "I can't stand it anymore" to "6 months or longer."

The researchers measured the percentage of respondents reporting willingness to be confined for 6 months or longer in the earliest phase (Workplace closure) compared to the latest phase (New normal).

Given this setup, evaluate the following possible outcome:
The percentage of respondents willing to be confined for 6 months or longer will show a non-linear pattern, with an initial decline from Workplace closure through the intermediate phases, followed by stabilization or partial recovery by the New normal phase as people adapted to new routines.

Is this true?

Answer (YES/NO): NO